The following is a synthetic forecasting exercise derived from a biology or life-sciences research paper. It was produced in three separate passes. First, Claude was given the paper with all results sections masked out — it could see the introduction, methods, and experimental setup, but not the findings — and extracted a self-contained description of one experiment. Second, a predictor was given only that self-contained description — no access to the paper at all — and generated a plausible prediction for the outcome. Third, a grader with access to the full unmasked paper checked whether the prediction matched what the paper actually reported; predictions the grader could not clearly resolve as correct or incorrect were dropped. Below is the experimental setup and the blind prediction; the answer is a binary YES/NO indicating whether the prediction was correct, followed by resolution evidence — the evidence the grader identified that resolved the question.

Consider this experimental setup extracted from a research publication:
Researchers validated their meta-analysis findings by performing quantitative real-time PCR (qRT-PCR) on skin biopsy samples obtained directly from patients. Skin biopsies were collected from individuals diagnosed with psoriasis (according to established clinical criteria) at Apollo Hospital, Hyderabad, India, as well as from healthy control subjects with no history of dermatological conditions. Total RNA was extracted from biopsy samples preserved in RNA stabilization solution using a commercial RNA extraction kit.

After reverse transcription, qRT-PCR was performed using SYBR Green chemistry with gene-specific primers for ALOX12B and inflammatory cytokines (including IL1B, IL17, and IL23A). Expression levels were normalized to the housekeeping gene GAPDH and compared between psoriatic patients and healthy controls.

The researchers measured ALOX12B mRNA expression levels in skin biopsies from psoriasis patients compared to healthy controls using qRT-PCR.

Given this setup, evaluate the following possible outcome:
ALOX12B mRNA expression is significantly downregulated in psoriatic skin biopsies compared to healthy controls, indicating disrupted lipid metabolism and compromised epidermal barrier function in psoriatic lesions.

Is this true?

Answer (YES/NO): NO